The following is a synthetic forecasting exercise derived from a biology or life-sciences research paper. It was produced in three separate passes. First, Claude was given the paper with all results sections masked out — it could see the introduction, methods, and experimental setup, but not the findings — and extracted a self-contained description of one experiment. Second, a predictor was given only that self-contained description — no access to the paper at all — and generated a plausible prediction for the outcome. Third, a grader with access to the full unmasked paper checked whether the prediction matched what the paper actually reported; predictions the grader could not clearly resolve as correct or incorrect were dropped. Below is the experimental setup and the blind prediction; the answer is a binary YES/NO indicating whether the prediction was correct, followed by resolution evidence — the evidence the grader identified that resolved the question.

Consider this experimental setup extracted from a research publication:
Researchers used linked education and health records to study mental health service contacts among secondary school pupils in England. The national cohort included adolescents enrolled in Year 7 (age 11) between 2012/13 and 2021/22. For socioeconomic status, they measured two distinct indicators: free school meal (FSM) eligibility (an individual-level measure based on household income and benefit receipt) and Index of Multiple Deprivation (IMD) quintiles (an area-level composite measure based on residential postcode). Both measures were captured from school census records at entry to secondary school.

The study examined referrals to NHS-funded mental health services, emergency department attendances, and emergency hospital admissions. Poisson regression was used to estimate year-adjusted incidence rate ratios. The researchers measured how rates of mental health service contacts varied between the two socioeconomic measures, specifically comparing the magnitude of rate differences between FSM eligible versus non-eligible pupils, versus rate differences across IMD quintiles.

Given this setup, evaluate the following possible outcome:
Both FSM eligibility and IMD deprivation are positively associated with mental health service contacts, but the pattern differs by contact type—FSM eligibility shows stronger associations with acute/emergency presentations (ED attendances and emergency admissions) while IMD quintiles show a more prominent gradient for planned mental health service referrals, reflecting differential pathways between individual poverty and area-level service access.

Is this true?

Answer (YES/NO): NO